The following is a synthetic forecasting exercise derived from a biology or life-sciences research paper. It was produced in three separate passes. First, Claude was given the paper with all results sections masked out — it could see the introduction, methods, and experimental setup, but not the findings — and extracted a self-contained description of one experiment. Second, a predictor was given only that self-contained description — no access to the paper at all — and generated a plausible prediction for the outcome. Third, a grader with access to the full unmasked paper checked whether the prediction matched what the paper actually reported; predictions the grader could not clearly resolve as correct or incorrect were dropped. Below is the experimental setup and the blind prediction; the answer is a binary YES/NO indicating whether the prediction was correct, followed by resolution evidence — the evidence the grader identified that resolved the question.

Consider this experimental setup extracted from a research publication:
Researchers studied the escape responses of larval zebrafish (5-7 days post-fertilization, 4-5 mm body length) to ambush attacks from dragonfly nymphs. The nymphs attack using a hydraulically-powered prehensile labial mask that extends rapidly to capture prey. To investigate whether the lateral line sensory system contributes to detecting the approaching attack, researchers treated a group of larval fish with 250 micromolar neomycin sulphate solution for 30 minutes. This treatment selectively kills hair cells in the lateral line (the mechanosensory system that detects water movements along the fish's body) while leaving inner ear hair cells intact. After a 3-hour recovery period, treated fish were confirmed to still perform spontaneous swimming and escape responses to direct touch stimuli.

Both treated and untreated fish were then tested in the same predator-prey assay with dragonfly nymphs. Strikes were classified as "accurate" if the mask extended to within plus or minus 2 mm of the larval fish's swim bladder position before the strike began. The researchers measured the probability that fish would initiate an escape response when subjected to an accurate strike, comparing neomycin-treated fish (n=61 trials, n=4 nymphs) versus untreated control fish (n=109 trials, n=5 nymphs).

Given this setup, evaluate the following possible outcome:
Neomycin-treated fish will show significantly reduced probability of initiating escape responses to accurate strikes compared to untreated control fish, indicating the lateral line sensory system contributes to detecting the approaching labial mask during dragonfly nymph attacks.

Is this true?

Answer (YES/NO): YES